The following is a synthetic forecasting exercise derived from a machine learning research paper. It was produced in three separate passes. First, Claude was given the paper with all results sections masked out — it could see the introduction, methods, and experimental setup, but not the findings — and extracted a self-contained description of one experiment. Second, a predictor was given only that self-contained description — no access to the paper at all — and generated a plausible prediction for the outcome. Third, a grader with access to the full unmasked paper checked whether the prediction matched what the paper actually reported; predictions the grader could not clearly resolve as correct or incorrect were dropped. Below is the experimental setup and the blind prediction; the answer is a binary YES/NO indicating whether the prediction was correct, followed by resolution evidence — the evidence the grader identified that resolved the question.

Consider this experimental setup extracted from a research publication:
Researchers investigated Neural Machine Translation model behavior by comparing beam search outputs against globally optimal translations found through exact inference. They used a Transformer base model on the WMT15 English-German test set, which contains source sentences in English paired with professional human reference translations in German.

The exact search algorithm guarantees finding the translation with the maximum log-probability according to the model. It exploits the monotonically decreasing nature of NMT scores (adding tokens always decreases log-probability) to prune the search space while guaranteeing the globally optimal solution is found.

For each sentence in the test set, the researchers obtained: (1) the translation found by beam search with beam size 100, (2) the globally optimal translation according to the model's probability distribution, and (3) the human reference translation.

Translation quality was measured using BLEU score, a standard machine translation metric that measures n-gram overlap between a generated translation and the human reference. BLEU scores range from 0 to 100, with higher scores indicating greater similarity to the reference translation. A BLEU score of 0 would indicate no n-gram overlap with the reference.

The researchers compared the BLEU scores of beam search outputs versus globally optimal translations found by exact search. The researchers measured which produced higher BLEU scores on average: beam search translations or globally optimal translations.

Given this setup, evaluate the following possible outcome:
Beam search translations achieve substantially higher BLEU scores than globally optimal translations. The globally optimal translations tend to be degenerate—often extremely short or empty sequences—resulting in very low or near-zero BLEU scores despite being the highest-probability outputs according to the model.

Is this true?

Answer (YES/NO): YES